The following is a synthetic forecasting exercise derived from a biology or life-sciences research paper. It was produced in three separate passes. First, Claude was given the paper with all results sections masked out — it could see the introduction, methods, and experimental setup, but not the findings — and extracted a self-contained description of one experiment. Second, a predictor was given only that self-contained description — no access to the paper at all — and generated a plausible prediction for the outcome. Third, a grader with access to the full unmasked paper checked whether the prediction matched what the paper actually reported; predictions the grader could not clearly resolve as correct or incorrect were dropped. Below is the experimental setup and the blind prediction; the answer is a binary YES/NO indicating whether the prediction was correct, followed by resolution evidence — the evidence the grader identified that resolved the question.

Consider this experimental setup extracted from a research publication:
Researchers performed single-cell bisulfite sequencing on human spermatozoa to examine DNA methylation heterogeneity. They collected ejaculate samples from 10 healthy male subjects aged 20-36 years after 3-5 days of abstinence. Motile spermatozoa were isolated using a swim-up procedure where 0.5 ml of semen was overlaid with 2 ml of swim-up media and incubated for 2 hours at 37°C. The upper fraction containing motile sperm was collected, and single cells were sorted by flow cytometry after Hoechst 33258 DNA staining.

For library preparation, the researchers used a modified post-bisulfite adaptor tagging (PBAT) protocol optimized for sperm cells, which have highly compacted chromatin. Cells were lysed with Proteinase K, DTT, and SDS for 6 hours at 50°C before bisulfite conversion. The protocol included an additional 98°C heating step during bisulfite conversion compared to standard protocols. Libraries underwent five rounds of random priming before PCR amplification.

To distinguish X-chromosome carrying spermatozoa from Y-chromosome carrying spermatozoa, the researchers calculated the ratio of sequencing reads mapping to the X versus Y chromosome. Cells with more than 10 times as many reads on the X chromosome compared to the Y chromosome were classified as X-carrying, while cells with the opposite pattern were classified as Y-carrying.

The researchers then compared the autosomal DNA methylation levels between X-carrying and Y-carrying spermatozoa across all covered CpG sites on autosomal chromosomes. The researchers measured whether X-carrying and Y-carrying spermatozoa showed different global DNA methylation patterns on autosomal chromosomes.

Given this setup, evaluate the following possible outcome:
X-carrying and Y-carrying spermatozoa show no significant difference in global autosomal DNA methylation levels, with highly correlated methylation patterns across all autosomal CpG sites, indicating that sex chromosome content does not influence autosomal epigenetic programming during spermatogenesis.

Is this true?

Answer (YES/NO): NO